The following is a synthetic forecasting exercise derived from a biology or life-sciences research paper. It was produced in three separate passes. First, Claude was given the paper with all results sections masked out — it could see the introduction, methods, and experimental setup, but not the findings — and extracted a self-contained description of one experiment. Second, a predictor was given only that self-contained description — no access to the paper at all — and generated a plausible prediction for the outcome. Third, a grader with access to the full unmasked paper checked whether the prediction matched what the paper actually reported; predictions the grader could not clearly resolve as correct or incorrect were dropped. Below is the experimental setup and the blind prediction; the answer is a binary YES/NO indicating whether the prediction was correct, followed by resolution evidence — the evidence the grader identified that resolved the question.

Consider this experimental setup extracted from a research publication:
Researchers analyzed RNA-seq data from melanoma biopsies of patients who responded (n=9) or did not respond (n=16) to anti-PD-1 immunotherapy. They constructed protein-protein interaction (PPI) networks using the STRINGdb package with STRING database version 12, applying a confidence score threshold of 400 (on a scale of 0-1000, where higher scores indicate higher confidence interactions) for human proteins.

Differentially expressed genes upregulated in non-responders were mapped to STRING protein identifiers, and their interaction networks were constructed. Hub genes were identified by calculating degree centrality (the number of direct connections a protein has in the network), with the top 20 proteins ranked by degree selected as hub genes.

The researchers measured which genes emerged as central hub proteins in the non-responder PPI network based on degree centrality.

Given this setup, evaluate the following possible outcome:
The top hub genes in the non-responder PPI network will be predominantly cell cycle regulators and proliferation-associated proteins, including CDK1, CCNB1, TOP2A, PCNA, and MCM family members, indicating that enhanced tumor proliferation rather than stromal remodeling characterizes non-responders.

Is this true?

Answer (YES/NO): YES